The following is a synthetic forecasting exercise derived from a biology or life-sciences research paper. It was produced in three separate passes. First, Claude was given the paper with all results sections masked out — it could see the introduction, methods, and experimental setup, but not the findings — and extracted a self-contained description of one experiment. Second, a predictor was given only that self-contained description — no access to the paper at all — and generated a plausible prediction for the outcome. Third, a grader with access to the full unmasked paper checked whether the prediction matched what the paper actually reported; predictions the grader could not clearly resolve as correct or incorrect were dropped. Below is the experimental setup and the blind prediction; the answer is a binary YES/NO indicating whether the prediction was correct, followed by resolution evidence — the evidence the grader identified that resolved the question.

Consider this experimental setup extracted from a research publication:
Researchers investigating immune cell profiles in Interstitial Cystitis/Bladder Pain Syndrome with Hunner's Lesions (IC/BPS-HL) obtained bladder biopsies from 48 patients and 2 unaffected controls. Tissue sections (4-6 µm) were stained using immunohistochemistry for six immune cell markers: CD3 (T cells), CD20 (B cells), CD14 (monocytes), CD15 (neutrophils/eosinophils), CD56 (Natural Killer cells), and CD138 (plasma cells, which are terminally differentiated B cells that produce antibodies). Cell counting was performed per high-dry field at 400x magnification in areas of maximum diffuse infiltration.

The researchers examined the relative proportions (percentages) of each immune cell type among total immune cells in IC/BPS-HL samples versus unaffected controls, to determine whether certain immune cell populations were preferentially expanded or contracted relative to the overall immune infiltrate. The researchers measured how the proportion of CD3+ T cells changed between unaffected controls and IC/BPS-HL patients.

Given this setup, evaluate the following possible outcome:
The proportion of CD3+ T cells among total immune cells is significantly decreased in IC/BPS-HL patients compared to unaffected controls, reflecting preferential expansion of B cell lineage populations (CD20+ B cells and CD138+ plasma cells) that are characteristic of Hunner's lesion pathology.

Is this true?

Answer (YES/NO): YES